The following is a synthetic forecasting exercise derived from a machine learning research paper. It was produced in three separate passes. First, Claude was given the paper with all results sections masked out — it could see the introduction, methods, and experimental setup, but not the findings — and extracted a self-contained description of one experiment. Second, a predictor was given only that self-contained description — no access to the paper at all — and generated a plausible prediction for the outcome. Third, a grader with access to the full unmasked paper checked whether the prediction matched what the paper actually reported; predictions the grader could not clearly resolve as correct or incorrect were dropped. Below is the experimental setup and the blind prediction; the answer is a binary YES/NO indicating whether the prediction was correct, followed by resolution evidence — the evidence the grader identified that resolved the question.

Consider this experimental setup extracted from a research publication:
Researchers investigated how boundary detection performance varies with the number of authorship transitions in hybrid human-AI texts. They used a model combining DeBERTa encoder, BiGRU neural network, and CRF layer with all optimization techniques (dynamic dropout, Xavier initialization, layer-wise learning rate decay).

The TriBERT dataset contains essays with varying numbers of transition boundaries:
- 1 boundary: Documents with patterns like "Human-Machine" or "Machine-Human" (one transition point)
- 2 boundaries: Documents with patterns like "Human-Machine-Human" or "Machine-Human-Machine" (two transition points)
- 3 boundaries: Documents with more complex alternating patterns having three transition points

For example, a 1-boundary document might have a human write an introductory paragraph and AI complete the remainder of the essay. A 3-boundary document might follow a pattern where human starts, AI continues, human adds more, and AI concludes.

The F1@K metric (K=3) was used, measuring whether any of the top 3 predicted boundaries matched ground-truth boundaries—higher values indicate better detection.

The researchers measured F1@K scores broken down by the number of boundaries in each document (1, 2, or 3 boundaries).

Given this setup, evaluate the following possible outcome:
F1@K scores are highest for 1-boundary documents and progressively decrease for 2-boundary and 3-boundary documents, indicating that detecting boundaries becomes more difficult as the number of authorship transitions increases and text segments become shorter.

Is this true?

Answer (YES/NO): NO